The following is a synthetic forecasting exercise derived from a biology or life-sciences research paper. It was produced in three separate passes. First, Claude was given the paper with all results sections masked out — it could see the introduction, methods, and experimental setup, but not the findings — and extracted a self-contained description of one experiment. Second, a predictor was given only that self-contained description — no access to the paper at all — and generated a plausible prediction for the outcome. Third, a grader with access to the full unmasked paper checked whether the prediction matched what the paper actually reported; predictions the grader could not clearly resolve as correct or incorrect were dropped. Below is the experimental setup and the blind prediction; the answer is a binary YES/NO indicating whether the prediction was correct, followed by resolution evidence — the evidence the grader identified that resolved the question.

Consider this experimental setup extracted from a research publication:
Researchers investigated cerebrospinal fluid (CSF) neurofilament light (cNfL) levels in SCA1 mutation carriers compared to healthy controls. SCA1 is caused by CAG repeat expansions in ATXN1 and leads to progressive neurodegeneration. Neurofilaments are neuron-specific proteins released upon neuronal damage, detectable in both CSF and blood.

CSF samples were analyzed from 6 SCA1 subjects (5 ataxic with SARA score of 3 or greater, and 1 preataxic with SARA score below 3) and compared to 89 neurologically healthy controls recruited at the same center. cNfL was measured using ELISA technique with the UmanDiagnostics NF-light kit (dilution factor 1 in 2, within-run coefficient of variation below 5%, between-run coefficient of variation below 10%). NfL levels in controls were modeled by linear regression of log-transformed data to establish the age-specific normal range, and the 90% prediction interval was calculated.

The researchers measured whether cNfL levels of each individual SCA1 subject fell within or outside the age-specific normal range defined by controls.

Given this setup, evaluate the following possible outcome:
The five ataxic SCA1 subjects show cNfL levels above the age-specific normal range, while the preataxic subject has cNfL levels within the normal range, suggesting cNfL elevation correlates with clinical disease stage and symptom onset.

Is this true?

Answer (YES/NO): NO